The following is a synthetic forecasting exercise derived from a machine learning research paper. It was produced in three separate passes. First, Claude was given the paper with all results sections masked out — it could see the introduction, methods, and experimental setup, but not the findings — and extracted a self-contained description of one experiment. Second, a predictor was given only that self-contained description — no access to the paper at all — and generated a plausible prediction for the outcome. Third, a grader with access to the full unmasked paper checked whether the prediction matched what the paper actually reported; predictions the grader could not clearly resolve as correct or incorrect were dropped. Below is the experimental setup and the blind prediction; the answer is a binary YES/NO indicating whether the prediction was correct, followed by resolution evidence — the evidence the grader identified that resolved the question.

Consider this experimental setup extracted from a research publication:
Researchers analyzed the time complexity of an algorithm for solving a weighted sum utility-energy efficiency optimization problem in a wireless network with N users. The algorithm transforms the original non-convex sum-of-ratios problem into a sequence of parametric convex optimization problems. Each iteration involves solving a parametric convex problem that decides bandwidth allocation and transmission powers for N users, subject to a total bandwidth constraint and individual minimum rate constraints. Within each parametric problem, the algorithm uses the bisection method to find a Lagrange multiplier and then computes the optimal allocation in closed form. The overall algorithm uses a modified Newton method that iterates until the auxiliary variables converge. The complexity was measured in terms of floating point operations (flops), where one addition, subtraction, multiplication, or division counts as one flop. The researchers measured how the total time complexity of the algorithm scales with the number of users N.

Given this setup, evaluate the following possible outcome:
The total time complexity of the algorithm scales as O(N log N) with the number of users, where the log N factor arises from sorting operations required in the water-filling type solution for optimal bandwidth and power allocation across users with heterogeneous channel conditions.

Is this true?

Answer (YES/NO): NO